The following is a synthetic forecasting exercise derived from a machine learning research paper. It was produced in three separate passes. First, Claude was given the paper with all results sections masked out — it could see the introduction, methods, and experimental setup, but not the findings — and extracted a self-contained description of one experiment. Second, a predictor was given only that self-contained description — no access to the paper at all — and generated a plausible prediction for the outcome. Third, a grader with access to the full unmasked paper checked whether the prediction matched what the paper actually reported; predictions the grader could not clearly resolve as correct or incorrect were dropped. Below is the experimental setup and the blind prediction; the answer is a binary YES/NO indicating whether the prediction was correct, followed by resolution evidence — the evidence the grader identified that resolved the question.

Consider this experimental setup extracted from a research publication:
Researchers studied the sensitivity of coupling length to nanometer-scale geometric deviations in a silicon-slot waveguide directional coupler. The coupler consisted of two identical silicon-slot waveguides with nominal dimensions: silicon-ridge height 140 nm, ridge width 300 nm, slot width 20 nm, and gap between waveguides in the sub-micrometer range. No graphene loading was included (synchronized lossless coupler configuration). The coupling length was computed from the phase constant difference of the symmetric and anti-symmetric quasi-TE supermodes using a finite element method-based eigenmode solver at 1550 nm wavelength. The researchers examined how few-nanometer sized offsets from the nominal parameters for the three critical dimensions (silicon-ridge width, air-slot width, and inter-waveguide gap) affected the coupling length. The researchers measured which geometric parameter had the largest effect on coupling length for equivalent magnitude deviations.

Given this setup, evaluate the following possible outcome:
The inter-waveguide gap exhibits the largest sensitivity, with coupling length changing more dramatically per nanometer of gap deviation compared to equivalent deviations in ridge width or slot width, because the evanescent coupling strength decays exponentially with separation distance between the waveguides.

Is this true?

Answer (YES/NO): NO